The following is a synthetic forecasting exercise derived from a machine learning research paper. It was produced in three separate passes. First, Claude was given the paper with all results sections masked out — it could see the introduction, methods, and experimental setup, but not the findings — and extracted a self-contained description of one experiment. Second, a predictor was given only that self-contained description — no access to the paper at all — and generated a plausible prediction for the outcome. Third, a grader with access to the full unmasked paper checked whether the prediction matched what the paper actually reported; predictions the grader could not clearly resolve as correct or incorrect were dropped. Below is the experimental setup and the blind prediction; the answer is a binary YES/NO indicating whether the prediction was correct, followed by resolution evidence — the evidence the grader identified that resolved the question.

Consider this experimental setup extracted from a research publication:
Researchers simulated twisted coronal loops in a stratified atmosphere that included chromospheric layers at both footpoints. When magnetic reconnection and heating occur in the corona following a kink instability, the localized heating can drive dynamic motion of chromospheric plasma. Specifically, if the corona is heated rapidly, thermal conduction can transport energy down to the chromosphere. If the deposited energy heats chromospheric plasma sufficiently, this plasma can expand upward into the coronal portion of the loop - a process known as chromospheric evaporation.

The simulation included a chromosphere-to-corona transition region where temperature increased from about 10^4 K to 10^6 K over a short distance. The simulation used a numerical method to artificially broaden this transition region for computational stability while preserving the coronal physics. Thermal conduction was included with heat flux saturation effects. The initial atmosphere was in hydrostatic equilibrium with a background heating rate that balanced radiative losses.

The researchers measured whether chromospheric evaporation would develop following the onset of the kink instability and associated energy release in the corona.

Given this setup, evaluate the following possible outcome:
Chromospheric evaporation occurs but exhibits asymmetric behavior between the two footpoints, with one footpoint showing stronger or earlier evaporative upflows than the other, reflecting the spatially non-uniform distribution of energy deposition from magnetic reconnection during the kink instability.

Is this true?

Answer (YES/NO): NO